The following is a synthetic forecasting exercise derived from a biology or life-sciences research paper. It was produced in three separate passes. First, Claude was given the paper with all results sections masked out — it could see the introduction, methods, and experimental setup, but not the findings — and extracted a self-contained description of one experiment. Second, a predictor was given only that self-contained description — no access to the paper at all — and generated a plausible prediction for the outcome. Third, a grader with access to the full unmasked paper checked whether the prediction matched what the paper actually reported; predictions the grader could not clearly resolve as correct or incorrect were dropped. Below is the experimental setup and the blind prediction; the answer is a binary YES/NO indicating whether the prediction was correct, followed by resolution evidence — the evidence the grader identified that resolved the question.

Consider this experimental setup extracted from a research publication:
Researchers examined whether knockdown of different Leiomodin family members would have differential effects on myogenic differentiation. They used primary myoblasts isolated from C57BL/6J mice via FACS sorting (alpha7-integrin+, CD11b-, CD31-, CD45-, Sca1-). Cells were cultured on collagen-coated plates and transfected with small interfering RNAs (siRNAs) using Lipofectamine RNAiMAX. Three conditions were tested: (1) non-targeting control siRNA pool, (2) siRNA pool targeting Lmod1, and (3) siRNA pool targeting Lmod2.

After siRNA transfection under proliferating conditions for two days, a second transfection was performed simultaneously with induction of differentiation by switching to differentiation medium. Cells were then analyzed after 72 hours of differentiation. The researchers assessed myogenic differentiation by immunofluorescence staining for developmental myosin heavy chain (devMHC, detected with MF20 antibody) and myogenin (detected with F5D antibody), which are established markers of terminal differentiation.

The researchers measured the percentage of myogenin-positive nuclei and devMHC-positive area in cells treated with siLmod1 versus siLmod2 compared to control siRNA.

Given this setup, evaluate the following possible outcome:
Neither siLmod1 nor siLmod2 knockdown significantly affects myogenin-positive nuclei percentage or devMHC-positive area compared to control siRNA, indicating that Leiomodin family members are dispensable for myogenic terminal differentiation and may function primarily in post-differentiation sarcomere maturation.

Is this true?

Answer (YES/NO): NO